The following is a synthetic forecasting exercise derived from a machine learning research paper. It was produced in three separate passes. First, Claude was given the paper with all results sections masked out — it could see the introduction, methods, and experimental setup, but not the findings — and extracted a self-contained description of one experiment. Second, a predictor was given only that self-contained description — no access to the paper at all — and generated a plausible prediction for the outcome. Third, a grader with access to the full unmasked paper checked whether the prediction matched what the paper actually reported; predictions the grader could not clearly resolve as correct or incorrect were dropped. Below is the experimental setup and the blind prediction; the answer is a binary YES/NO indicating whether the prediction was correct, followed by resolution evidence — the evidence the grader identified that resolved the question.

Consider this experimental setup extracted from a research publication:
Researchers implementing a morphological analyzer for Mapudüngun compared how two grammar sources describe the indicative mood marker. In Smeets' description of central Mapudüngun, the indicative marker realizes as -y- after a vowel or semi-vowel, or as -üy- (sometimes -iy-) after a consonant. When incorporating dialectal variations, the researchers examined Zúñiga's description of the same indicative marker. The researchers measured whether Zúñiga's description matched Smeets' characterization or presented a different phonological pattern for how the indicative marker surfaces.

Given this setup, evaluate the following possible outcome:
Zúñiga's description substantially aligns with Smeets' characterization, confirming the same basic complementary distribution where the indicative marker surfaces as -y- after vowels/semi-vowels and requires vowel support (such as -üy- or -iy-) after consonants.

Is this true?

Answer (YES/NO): NO